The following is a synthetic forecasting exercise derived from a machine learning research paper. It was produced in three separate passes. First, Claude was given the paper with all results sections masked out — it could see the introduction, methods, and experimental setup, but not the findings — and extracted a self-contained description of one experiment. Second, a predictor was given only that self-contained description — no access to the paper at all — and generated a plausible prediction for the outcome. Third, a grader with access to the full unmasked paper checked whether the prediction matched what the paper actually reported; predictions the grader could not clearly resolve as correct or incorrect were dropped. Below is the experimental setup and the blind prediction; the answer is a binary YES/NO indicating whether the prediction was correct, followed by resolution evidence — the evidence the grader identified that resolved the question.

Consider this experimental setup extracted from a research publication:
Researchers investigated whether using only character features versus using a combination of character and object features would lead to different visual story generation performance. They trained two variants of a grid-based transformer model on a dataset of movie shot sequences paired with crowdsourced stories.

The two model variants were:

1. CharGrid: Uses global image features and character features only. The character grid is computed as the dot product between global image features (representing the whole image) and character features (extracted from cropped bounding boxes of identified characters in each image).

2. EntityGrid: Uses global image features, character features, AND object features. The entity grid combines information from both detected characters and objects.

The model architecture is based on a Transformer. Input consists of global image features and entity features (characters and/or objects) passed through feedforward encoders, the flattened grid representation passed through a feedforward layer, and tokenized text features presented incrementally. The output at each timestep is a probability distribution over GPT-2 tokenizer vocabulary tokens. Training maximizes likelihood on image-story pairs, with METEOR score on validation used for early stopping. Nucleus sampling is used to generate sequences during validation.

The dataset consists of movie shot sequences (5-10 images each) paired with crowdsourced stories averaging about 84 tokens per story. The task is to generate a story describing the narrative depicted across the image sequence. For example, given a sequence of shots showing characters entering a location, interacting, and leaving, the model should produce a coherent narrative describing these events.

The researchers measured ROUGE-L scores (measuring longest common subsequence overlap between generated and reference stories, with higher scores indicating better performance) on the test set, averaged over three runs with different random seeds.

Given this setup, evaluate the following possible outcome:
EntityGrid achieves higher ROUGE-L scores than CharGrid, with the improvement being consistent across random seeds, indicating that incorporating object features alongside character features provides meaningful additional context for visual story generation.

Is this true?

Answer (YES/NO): NO